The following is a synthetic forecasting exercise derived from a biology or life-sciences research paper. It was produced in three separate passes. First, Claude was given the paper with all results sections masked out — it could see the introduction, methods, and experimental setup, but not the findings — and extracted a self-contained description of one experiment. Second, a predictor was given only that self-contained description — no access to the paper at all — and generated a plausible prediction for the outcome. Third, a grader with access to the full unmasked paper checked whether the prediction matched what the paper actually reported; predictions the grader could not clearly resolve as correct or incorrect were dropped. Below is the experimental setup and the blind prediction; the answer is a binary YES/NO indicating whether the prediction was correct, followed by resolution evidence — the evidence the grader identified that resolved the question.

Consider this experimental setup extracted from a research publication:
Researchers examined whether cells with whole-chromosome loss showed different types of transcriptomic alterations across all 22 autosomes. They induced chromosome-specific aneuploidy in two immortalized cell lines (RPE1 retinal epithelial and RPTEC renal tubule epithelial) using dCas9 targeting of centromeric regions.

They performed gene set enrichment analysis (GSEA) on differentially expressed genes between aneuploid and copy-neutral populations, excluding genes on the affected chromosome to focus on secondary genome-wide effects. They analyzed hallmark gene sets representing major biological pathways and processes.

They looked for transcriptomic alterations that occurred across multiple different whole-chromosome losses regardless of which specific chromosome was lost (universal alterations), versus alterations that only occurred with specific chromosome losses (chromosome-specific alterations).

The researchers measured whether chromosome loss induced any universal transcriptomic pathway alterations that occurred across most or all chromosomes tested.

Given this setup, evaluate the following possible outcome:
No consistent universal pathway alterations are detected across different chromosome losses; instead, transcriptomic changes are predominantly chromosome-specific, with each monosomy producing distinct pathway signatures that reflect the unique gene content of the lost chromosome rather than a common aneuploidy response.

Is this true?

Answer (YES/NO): NO